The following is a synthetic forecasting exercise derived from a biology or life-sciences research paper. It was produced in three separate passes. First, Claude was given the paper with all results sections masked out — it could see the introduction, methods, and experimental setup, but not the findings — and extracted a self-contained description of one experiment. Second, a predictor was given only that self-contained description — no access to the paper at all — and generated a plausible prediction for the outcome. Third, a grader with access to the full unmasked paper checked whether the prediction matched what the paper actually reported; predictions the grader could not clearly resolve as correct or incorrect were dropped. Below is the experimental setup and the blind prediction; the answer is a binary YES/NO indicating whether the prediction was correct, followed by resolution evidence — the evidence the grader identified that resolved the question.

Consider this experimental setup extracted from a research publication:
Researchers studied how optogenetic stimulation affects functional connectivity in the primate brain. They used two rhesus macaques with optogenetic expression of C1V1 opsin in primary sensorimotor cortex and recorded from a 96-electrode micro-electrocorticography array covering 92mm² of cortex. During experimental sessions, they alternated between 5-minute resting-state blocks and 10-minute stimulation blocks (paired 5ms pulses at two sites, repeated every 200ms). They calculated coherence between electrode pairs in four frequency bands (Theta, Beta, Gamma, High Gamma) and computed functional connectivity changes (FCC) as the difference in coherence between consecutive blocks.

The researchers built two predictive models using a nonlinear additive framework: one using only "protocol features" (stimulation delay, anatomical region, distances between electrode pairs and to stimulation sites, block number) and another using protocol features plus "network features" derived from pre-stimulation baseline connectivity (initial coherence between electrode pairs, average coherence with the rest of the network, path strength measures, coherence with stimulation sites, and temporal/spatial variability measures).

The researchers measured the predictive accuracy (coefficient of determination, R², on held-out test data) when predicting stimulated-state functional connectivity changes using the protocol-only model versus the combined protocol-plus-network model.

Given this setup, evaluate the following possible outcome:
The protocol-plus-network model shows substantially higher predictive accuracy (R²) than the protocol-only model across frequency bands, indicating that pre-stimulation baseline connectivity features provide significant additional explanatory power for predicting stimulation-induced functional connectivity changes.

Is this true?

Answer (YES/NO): YES